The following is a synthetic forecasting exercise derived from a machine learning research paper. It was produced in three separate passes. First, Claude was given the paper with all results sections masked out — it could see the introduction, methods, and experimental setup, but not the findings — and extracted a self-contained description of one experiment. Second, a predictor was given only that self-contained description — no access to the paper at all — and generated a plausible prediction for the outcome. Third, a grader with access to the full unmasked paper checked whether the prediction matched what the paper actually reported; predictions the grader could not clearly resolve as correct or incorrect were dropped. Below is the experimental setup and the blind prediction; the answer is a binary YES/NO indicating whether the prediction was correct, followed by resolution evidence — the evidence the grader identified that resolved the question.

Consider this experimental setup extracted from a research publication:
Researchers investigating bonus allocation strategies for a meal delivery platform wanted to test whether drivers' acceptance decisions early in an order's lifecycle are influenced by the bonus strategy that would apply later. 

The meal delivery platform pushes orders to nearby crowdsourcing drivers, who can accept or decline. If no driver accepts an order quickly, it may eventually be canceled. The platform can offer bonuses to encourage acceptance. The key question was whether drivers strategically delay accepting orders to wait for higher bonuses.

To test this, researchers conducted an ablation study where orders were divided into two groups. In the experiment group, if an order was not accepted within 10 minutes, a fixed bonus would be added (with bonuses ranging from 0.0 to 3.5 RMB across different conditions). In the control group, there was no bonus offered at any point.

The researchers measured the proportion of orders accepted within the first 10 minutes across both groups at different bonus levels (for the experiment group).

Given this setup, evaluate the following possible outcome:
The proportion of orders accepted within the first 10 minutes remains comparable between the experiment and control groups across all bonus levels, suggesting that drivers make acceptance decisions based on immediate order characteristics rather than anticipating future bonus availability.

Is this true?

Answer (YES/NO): YES